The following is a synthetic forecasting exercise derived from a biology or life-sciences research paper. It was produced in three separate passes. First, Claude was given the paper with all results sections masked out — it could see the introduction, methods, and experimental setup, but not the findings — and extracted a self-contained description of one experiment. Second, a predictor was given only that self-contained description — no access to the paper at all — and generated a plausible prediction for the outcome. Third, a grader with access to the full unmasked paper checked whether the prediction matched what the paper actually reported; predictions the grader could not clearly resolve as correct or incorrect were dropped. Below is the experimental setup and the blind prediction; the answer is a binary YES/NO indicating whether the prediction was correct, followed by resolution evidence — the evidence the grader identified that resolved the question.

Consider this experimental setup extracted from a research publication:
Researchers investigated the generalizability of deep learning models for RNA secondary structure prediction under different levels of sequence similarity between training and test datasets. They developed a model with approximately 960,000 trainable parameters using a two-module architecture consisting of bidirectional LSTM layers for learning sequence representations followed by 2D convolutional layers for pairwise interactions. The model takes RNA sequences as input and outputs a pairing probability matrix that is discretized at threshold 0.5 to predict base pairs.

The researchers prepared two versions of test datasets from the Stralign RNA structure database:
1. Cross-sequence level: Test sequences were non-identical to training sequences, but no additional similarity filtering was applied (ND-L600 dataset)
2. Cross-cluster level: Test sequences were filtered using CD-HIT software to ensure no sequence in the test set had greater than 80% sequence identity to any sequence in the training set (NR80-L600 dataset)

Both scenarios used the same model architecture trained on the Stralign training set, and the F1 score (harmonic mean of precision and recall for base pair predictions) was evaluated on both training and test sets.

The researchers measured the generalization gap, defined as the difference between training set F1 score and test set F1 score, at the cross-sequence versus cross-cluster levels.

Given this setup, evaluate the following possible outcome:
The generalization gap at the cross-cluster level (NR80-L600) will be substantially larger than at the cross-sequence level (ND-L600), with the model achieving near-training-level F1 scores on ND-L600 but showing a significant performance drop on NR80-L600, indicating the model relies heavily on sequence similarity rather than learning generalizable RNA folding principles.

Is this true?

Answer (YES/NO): YES